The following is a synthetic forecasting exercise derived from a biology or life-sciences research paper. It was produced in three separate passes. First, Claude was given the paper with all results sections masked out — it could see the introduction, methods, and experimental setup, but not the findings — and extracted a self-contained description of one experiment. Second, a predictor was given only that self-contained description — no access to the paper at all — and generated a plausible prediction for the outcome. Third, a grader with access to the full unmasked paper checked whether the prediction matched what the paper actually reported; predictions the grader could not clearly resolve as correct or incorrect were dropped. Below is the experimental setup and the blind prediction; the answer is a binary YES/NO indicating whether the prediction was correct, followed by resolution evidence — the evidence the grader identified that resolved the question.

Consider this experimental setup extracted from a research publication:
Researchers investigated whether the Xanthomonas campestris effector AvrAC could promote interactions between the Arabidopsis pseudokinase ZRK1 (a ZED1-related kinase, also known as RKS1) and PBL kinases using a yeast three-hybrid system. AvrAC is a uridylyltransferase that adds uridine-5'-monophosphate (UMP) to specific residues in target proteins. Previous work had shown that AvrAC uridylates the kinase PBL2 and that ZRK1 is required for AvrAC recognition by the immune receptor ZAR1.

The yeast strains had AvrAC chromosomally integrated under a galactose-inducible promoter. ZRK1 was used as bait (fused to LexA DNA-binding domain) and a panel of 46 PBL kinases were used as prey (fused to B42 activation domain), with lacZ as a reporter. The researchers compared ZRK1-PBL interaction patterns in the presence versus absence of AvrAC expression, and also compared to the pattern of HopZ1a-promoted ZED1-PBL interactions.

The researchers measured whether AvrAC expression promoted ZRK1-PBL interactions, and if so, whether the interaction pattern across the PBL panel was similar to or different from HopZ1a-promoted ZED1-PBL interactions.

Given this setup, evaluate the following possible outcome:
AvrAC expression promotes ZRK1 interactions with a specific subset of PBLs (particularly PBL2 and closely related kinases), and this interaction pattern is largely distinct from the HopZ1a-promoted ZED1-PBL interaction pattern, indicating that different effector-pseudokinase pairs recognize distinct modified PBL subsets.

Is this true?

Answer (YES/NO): YES